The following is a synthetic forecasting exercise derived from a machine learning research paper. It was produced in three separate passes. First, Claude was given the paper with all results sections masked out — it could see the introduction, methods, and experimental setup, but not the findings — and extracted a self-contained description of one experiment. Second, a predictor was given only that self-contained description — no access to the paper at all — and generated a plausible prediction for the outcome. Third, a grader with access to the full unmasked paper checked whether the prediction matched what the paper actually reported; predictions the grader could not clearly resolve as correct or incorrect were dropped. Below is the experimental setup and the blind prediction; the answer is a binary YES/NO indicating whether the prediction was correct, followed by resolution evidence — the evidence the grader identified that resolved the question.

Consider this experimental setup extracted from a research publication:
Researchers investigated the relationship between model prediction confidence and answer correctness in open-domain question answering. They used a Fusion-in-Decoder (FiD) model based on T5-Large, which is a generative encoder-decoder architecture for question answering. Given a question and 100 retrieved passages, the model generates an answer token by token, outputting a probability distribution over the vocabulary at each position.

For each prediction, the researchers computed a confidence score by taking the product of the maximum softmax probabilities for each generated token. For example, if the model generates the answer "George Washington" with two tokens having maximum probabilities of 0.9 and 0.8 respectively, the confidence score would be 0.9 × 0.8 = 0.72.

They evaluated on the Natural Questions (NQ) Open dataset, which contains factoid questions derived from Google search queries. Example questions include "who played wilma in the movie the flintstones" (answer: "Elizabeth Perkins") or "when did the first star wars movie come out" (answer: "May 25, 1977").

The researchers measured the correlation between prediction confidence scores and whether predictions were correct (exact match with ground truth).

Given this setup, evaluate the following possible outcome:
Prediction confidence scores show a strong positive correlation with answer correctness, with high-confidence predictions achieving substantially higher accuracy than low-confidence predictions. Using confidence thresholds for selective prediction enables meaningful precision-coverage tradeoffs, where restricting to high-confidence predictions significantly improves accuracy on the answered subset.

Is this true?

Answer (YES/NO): YES